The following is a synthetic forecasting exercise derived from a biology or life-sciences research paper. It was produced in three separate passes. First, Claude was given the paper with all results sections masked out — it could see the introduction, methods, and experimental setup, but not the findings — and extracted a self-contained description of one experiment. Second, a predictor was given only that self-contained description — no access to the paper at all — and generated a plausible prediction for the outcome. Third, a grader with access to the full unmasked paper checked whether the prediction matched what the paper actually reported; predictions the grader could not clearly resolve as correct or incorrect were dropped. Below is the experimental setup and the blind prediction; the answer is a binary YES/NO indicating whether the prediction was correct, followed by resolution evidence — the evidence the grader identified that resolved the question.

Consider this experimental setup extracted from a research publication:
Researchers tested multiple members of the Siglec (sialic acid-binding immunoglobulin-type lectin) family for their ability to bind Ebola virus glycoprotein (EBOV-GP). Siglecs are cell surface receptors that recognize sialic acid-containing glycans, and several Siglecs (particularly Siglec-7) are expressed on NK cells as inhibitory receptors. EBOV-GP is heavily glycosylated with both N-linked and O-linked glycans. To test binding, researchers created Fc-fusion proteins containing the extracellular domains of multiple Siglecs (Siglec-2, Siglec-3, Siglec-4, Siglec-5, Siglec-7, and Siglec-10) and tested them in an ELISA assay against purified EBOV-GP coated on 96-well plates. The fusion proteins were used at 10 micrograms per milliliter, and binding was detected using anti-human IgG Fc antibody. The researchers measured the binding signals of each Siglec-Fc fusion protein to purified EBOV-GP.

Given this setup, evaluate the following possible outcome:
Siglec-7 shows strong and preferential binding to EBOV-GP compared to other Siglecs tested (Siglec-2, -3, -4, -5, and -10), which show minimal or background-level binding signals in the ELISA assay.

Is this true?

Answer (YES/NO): NO